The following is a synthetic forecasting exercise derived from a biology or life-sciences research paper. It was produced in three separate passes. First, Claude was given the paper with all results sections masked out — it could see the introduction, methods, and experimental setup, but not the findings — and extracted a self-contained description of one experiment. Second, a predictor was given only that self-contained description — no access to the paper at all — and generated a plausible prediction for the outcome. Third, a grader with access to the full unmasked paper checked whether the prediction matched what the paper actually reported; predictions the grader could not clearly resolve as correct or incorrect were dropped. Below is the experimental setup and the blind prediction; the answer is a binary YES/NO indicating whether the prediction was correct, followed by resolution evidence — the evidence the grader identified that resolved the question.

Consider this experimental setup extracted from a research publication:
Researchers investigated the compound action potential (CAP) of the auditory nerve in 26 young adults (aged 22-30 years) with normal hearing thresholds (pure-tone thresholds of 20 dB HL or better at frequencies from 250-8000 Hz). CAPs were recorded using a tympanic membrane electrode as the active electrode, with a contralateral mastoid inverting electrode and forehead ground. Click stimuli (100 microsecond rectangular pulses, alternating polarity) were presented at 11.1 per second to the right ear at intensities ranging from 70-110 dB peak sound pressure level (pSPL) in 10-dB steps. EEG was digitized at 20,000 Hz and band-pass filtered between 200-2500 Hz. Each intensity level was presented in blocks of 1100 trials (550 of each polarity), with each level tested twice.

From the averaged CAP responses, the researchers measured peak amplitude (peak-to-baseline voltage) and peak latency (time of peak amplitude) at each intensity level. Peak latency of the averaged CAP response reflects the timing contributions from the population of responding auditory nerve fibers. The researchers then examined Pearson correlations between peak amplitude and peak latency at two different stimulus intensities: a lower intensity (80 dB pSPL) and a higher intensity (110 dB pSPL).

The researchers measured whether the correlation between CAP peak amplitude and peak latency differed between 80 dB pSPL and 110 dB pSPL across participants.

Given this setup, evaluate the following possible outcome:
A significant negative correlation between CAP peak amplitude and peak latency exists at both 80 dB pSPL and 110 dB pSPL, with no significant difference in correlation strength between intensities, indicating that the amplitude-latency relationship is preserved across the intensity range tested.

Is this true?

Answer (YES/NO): NO